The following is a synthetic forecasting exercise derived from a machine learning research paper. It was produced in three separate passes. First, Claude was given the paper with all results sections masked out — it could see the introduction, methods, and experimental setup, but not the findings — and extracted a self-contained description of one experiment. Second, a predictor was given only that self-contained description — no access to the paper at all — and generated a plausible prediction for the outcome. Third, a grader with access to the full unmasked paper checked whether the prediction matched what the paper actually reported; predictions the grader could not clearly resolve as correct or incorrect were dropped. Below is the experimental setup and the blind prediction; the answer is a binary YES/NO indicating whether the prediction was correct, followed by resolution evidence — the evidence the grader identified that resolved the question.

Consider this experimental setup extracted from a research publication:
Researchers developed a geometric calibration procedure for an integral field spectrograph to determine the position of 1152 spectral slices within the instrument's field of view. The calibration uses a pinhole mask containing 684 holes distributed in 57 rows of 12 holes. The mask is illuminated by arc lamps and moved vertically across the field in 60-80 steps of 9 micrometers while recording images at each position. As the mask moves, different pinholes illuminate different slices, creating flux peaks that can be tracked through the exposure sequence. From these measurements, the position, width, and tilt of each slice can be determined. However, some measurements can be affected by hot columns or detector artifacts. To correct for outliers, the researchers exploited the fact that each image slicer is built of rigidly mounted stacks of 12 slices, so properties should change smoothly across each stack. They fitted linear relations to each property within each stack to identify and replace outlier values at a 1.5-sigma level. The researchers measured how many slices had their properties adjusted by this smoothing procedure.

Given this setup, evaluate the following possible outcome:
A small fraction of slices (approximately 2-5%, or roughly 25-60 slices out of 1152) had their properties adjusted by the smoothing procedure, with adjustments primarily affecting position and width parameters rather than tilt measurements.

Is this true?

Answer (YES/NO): NO